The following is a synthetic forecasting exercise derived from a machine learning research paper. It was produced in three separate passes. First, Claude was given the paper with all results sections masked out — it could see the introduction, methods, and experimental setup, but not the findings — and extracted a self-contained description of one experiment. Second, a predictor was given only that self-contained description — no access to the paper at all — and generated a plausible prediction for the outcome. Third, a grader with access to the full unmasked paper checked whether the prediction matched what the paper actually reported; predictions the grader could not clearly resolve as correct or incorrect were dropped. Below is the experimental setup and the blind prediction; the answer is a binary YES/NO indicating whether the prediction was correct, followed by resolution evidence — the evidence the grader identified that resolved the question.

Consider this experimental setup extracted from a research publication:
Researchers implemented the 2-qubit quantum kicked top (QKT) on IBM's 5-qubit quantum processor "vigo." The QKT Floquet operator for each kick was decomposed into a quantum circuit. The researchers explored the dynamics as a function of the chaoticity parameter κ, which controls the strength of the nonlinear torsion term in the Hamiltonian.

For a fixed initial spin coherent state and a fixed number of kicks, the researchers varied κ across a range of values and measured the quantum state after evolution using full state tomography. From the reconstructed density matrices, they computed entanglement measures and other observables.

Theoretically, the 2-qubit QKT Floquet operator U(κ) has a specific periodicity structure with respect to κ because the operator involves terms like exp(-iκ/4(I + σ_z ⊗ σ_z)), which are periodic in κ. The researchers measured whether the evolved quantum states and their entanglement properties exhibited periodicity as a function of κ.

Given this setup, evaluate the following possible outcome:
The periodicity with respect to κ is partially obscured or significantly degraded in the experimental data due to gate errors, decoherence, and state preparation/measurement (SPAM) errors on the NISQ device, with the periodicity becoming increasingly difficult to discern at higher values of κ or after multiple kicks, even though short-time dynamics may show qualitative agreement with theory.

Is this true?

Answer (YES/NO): NO